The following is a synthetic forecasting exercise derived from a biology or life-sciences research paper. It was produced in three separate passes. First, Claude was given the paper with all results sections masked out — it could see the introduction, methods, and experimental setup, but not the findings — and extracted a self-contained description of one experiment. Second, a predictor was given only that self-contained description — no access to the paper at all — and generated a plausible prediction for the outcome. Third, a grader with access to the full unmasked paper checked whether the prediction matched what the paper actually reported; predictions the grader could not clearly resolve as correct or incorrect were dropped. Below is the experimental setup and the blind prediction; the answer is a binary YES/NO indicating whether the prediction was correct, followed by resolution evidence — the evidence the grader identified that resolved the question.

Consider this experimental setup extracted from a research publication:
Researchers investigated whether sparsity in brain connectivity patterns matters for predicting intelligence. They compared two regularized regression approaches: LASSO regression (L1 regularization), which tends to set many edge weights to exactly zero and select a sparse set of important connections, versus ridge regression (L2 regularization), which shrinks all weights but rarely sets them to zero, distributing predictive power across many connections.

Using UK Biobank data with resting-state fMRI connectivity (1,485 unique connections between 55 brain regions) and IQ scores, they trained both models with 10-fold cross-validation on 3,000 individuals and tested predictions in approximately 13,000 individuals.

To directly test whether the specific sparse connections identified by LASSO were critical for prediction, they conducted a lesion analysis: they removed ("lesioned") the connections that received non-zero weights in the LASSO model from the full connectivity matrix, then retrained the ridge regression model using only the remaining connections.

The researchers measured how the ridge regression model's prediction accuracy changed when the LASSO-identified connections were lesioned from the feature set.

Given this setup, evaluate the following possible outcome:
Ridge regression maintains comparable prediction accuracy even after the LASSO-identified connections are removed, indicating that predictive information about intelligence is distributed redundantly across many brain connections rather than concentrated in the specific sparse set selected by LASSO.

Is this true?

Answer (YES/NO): NO